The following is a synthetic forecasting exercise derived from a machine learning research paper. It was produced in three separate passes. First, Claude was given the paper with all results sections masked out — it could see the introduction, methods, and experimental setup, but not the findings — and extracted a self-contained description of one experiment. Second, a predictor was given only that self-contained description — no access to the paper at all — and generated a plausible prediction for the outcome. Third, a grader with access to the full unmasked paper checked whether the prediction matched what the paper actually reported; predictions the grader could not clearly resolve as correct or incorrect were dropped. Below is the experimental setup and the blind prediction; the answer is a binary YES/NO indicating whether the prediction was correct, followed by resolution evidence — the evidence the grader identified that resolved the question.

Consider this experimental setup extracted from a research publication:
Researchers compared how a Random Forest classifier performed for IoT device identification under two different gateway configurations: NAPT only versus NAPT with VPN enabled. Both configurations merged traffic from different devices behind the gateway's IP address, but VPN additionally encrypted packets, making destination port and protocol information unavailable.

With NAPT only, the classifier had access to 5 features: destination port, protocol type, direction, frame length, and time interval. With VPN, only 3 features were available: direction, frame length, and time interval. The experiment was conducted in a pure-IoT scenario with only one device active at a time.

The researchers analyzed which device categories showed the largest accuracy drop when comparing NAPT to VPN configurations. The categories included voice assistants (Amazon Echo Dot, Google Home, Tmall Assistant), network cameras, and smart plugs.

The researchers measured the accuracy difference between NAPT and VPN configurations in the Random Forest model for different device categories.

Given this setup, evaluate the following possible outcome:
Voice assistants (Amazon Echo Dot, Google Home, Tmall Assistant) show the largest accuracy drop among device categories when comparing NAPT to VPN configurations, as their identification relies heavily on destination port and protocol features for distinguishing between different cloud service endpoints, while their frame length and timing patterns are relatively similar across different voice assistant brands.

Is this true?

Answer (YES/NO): YES